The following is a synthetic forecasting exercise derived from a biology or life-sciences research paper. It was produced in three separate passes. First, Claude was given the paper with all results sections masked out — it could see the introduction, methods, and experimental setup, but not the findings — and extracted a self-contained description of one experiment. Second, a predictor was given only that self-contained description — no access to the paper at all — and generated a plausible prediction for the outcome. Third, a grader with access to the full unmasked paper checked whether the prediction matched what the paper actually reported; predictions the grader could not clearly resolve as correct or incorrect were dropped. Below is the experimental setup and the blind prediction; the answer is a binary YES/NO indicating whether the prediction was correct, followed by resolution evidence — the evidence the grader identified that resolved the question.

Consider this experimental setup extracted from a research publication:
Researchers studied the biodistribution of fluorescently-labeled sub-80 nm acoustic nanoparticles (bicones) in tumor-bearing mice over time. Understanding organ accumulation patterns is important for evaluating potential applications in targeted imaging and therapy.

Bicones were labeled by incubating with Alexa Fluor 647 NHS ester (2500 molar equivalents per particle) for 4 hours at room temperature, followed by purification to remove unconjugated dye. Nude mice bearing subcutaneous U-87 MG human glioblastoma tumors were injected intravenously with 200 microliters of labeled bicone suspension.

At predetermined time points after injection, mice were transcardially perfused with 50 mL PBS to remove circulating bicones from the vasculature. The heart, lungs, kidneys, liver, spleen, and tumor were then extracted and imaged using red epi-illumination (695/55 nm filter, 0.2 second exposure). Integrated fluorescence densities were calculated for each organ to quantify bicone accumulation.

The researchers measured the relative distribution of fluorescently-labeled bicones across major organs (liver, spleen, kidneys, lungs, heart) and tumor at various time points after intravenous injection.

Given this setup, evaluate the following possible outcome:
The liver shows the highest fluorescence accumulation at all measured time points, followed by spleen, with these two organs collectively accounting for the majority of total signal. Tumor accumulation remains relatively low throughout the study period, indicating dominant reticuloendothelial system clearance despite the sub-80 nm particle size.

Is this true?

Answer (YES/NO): NO